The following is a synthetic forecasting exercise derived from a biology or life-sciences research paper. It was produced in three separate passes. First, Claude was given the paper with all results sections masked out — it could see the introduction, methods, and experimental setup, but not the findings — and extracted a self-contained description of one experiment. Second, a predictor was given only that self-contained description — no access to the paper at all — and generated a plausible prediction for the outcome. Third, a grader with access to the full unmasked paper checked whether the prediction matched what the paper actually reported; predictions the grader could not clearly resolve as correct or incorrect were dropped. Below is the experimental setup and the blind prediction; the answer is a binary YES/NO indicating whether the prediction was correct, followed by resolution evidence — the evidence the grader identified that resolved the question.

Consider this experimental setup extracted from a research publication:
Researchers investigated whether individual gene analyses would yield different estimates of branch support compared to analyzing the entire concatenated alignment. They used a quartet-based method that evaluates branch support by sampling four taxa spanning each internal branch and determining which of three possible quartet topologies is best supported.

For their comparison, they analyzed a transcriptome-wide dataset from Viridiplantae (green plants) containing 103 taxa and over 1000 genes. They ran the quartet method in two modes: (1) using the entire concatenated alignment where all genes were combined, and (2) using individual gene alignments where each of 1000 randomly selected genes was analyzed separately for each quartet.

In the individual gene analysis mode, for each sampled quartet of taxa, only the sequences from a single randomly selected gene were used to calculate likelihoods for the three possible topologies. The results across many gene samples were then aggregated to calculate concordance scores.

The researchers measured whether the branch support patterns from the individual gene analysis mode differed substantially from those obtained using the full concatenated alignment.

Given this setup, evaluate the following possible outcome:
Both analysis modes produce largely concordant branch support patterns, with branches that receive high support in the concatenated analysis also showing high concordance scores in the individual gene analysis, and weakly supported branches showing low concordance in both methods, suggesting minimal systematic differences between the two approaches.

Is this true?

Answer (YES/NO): NO